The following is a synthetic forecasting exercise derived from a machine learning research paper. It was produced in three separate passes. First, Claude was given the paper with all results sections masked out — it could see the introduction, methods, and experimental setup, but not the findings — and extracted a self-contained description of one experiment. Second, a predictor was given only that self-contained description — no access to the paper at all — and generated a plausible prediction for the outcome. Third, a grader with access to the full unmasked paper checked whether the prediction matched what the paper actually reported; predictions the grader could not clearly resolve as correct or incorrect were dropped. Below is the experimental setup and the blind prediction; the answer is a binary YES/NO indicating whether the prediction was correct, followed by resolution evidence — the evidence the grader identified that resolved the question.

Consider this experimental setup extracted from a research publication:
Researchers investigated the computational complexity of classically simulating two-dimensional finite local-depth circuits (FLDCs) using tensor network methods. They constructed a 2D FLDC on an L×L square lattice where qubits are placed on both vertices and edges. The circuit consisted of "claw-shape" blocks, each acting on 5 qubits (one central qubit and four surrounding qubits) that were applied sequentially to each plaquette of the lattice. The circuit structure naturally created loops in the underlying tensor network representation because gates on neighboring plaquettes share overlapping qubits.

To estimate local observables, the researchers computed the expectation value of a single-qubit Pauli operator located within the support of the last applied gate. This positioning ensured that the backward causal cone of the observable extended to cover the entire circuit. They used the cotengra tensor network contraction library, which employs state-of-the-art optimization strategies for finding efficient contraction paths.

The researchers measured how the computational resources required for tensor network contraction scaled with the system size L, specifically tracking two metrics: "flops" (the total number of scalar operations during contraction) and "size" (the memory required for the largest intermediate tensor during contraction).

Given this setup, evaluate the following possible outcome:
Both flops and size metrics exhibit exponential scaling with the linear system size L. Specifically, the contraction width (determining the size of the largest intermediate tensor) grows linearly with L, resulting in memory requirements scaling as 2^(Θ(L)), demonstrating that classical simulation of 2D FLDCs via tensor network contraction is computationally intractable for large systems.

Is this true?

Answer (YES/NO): YES